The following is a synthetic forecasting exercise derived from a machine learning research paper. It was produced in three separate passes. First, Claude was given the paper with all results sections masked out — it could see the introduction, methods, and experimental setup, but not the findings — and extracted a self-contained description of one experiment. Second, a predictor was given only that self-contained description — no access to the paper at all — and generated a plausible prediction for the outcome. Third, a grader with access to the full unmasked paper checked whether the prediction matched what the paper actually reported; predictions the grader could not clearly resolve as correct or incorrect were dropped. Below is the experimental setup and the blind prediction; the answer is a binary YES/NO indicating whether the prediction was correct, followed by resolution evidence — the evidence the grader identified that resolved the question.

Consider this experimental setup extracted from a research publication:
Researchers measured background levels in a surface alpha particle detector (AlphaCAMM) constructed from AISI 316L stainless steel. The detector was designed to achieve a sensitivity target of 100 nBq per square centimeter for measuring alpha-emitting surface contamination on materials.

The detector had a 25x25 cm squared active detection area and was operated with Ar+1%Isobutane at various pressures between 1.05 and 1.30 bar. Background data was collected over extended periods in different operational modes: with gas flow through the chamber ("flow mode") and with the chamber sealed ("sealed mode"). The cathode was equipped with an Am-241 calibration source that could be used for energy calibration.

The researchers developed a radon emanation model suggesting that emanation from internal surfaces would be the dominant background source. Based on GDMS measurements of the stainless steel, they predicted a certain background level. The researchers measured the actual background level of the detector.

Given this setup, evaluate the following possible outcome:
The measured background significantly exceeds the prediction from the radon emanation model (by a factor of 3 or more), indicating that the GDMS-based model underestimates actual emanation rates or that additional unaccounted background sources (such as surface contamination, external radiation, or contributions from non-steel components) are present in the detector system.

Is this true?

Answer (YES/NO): YES